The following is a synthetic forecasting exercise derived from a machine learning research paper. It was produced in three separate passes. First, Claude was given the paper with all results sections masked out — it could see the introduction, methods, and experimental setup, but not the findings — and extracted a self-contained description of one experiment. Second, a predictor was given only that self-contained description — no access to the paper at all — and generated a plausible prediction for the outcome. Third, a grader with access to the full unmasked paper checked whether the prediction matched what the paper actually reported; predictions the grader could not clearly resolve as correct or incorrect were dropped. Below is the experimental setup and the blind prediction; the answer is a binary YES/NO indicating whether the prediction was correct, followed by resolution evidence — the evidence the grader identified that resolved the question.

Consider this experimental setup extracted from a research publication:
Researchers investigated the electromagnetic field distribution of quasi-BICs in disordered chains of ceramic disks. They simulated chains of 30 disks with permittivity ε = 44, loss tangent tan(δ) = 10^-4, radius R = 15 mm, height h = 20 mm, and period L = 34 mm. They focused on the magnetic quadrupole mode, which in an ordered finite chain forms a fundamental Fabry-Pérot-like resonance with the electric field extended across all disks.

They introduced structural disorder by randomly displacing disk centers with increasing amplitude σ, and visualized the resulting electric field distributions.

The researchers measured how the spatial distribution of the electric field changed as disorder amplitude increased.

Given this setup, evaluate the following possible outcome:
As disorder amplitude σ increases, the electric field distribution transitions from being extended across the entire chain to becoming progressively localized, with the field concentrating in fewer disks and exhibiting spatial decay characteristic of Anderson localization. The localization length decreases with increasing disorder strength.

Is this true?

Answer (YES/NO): YES